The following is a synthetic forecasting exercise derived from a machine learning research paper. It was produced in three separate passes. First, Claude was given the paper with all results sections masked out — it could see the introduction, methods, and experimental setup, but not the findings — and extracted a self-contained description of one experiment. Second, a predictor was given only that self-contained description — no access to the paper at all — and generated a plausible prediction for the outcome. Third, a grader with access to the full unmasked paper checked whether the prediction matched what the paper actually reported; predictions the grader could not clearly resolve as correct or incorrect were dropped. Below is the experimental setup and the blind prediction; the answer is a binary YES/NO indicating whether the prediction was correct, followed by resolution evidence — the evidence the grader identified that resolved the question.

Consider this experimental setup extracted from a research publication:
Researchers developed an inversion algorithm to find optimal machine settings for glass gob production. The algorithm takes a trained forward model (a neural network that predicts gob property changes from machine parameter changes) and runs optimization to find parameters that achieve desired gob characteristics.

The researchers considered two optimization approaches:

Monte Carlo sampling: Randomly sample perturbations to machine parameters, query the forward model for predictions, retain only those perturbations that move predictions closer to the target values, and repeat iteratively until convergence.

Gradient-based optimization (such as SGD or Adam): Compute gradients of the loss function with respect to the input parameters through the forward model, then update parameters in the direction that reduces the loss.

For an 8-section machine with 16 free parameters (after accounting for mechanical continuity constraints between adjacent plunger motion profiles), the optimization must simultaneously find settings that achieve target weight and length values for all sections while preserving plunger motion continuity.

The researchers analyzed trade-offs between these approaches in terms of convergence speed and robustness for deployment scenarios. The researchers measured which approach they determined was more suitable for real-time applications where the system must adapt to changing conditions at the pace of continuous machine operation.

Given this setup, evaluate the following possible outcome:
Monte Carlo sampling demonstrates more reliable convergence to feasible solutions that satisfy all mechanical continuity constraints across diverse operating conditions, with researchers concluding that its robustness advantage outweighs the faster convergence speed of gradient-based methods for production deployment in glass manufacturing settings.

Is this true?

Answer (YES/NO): NO